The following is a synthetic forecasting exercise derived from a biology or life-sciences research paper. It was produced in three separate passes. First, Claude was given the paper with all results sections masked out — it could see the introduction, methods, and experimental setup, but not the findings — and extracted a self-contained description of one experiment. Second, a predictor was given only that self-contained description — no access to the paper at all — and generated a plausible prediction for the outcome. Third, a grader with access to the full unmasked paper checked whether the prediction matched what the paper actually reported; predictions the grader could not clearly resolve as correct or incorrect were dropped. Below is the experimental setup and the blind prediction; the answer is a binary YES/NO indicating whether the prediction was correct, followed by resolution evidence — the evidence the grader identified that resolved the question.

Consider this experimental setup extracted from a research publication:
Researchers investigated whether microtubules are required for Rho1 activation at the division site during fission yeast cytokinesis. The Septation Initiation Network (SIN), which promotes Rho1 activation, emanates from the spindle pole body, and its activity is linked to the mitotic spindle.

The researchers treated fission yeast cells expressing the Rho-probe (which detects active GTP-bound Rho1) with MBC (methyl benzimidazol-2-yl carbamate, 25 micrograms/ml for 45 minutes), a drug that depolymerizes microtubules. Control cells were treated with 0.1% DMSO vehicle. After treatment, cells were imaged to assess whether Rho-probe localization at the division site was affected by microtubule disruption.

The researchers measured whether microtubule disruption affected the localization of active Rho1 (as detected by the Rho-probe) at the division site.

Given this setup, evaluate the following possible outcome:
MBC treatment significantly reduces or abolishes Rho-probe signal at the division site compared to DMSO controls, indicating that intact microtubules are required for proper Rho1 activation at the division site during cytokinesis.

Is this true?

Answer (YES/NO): NO